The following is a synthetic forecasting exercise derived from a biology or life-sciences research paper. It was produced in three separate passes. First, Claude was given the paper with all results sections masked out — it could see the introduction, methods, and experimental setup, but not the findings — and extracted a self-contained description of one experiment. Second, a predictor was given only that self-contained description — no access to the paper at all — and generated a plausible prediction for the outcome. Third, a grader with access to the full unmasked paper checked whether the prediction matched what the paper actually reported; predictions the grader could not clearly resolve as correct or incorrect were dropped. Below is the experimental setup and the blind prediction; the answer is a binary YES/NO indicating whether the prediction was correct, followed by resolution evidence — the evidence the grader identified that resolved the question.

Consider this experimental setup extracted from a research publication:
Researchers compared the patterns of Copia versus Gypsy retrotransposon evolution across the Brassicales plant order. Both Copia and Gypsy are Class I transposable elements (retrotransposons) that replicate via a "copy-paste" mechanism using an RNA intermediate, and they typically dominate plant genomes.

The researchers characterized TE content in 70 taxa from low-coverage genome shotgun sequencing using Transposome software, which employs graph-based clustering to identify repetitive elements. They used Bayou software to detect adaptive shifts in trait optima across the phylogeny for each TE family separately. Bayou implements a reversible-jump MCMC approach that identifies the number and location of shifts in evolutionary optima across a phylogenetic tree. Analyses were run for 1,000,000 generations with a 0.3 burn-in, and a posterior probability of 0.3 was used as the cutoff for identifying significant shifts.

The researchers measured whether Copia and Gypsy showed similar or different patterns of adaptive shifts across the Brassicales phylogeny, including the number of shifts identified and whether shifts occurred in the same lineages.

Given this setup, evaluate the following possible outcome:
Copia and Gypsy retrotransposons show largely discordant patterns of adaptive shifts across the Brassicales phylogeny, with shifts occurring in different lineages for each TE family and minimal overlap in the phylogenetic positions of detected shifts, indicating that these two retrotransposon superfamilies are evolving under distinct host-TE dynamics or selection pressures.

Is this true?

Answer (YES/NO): YES